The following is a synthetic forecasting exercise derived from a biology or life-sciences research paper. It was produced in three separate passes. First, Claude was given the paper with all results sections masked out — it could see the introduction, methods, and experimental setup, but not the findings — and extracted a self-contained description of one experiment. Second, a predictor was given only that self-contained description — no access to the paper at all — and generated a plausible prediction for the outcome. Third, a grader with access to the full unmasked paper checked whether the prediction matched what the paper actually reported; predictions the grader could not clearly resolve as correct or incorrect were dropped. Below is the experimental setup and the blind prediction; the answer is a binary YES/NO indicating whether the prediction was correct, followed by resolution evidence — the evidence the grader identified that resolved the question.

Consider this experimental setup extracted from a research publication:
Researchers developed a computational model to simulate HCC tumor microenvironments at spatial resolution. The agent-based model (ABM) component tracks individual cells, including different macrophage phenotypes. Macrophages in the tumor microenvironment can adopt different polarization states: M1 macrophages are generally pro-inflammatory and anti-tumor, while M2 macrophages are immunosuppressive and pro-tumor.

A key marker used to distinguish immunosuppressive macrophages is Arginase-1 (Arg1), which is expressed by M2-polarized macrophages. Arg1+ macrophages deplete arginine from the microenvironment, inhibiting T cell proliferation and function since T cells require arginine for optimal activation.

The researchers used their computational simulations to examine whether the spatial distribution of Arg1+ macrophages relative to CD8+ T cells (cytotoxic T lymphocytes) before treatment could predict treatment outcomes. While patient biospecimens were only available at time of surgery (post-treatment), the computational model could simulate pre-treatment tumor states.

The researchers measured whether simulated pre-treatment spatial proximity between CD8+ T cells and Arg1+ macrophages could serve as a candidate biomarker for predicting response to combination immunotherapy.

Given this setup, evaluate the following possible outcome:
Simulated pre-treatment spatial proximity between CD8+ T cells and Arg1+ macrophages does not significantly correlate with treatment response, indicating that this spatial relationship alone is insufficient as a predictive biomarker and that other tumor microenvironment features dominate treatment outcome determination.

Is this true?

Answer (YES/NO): YES